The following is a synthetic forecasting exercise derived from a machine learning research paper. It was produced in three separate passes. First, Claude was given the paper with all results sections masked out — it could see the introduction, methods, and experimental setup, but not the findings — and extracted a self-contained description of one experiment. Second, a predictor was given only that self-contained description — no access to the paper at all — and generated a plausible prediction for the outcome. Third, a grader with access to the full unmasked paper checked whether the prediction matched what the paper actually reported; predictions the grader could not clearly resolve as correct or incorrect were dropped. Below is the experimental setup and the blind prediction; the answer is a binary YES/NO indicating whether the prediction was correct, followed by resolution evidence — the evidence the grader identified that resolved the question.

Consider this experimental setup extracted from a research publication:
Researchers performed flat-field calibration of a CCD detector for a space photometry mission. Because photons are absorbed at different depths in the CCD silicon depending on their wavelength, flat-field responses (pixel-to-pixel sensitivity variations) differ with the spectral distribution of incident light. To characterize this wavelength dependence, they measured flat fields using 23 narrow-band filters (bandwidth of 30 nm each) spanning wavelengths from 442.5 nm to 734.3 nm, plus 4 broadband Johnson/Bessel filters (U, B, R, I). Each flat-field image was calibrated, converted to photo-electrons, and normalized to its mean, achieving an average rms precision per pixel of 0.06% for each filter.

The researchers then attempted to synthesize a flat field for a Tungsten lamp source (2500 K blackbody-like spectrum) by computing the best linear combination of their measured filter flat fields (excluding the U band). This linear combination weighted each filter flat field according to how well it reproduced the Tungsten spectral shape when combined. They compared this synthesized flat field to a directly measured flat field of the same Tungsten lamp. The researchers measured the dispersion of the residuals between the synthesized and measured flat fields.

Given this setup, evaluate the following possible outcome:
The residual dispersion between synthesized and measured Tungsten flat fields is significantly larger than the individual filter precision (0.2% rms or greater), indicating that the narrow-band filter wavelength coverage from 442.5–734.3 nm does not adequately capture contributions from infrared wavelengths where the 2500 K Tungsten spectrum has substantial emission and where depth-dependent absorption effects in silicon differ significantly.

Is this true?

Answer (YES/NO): NO